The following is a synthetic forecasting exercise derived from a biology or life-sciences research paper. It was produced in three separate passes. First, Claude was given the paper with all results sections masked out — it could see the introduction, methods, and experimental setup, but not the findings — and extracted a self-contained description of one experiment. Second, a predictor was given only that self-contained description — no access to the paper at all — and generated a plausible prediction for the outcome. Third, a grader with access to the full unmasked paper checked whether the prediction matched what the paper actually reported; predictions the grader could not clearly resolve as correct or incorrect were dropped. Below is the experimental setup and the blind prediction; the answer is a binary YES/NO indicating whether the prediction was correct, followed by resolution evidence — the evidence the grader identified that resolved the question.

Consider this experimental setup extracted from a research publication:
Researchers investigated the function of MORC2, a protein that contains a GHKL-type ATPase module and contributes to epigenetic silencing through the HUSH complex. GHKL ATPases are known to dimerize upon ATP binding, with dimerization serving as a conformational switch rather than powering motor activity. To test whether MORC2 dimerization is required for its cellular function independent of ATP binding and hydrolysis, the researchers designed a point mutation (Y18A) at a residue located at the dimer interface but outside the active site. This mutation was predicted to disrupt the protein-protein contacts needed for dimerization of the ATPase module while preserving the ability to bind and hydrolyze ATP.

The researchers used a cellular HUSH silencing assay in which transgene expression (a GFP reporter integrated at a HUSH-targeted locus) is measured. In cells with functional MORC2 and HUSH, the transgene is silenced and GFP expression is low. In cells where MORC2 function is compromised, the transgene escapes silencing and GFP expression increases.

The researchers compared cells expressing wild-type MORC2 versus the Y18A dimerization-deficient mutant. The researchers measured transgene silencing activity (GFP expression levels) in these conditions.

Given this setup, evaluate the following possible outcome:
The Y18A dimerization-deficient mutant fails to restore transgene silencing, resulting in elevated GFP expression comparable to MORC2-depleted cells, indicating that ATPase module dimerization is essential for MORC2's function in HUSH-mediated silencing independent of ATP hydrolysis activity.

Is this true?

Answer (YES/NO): YES